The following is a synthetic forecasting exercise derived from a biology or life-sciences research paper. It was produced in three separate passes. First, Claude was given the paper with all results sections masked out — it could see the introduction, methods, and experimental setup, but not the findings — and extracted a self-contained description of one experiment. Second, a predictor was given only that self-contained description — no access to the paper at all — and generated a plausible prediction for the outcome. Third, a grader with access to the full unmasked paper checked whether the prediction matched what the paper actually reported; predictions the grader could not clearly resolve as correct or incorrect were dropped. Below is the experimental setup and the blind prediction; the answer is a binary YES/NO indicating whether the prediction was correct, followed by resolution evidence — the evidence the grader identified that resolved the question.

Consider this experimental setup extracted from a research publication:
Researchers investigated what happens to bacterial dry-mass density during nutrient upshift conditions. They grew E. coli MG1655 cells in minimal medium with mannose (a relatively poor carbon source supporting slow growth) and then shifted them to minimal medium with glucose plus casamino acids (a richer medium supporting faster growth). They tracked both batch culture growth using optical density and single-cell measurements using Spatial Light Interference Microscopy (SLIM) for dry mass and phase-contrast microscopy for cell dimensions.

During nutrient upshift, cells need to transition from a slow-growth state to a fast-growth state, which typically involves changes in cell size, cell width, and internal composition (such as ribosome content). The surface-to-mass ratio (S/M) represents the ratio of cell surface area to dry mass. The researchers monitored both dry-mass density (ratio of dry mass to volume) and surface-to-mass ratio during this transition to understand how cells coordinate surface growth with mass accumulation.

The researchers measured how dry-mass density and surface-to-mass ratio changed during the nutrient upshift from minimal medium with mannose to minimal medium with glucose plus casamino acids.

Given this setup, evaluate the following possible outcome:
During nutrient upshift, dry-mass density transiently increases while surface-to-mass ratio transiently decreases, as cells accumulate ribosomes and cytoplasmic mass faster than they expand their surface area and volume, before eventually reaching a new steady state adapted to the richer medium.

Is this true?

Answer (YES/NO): NO